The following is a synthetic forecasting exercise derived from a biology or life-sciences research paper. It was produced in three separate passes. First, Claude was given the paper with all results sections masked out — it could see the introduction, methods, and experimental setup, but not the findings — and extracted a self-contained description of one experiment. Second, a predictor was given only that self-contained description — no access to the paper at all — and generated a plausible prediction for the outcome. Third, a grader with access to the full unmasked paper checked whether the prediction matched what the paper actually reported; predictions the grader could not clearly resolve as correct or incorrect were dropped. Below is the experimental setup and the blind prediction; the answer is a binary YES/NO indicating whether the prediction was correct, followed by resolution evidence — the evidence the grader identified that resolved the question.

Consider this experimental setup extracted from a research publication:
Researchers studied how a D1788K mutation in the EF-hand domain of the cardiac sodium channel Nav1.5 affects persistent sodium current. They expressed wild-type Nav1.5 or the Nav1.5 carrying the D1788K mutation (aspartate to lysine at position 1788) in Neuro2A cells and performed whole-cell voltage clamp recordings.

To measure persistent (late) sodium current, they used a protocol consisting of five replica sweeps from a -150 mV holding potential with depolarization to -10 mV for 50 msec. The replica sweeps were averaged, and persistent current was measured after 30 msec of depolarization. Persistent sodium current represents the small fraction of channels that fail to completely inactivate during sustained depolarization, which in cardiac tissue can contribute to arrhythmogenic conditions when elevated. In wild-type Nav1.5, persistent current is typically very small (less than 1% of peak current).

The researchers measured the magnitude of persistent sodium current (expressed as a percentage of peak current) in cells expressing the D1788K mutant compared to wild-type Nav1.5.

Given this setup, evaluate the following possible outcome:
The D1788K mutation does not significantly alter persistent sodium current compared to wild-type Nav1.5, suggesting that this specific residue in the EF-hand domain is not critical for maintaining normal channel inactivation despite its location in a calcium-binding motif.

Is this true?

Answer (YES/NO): NO